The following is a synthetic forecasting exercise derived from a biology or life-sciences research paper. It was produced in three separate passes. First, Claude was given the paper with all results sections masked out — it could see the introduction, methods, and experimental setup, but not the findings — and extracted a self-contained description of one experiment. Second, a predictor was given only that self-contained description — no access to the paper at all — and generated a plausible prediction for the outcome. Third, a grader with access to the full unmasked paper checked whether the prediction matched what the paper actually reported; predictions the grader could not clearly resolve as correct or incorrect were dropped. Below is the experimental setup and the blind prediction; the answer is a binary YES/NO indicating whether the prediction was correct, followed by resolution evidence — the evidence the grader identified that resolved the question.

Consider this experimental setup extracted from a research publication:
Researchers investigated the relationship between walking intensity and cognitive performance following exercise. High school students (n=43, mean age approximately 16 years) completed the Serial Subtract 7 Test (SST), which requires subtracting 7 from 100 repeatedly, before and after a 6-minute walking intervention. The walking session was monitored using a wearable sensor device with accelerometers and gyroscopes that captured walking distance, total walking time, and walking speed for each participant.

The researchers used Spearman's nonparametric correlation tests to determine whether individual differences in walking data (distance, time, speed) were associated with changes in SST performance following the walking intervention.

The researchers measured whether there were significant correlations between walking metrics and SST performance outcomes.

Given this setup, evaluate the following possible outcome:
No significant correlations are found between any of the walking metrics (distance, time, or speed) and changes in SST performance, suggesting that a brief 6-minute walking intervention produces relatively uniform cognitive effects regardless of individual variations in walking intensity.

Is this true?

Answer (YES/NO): YES